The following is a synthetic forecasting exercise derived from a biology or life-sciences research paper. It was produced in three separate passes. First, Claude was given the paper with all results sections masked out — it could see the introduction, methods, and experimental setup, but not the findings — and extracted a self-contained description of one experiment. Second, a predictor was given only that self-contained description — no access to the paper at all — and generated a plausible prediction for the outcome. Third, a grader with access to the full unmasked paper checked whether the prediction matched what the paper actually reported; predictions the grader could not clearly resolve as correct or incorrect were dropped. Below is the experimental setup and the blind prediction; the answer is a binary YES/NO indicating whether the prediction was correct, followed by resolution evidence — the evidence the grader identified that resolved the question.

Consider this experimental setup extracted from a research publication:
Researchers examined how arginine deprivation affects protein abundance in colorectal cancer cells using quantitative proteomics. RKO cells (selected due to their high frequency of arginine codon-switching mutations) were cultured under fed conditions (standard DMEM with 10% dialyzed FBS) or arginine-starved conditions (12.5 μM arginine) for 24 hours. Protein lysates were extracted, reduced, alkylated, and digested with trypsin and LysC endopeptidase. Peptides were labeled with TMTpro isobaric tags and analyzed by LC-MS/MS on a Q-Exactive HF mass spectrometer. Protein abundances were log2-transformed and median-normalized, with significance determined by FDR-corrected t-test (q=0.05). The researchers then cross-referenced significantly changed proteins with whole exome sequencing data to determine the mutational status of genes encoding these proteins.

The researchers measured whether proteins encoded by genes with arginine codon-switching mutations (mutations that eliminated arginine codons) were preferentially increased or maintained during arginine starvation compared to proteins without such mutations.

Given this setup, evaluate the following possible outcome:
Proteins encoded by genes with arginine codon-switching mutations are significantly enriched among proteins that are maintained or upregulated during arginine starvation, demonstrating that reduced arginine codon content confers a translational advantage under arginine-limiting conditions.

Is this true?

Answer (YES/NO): YES